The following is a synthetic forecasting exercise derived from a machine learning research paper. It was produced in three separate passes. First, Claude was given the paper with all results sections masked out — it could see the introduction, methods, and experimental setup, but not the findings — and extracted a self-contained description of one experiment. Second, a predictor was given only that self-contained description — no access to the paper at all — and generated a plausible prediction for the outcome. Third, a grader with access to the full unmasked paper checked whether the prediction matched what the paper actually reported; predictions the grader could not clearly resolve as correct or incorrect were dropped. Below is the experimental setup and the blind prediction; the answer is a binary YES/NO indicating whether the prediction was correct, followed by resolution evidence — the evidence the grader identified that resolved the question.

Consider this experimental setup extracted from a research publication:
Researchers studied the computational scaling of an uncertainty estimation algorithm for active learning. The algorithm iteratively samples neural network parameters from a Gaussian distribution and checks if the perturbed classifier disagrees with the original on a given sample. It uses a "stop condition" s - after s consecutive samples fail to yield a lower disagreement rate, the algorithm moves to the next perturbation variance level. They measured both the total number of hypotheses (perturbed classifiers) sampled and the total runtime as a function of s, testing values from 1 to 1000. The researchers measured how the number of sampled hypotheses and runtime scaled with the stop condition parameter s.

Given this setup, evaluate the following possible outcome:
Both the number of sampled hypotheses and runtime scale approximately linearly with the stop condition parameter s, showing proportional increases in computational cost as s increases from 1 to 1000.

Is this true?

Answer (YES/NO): YES